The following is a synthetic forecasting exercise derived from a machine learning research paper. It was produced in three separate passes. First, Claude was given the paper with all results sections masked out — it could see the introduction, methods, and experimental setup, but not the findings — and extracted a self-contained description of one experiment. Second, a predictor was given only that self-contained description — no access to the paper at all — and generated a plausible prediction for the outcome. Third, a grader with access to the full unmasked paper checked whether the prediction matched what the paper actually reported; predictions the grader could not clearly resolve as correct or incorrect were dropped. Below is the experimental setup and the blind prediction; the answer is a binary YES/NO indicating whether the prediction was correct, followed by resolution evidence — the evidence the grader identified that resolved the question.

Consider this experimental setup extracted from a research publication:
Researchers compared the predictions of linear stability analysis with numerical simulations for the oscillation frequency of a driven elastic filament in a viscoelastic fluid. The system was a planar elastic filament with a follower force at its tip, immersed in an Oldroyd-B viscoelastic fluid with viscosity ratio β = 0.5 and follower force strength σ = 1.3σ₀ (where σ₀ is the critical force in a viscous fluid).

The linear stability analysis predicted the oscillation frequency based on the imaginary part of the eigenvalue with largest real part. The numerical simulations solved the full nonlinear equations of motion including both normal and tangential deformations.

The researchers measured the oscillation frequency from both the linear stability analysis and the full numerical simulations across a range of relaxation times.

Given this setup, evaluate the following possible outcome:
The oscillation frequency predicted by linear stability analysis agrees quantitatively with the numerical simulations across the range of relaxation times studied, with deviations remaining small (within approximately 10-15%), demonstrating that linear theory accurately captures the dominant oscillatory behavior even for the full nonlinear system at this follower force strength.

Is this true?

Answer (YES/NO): NO